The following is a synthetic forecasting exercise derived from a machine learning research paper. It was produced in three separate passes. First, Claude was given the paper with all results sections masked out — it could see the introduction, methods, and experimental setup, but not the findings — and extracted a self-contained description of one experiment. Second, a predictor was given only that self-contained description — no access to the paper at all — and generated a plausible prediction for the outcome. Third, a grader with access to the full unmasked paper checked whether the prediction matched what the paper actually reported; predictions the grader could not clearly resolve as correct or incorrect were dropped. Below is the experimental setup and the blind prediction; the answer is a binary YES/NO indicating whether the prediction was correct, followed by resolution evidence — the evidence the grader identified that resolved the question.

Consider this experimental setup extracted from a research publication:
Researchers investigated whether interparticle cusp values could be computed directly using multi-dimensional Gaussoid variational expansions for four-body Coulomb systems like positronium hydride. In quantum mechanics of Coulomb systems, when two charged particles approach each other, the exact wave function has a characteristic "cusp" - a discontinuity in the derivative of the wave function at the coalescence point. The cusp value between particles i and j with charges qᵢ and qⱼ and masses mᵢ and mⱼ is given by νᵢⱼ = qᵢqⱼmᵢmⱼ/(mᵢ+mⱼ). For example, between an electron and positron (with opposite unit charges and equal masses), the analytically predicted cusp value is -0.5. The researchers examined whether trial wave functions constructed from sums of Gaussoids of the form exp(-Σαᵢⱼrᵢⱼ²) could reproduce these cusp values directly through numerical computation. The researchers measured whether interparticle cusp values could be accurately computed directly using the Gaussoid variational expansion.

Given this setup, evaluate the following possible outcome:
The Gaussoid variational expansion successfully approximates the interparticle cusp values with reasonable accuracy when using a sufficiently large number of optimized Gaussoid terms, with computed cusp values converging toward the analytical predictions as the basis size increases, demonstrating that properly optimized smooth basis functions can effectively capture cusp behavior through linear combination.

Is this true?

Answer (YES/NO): NO